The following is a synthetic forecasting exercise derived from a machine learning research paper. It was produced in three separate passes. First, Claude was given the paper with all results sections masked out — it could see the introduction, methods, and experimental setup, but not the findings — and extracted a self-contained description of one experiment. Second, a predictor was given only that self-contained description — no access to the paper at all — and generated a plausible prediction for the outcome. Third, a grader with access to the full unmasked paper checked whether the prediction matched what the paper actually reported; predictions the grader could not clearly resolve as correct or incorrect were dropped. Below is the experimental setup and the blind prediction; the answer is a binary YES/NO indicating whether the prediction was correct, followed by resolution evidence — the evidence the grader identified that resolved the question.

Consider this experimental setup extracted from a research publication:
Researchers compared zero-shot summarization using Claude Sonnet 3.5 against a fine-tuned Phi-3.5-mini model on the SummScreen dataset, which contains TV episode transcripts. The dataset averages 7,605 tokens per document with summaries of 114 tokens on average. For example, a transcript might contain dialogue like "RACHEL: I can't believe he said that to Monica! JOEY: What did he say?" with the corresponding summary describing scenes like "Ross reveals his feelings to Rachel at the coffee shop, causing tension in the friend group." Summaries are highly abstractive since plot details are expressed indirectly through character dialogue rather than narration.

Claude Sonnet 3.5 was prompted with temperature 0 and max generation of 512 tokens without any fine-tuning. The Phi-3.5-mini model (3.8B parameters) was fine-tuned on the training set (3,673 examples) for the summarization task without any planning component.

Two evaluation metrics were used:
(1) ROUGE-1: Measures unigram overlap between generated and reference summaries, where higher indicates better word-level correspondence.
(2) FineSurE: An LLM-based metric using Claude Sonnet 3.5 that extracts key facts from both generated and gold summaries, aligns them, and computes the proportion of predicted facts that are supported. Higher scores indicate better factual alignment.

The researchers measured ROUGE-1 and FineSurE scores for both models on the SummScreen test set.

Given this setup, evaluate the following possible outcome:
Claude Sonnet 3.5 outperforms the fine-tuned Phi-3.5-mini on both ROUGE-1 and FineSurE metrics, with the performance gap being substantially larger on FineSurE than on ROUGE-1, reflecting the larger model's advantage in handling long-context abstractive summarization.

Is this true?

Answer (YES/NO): NO